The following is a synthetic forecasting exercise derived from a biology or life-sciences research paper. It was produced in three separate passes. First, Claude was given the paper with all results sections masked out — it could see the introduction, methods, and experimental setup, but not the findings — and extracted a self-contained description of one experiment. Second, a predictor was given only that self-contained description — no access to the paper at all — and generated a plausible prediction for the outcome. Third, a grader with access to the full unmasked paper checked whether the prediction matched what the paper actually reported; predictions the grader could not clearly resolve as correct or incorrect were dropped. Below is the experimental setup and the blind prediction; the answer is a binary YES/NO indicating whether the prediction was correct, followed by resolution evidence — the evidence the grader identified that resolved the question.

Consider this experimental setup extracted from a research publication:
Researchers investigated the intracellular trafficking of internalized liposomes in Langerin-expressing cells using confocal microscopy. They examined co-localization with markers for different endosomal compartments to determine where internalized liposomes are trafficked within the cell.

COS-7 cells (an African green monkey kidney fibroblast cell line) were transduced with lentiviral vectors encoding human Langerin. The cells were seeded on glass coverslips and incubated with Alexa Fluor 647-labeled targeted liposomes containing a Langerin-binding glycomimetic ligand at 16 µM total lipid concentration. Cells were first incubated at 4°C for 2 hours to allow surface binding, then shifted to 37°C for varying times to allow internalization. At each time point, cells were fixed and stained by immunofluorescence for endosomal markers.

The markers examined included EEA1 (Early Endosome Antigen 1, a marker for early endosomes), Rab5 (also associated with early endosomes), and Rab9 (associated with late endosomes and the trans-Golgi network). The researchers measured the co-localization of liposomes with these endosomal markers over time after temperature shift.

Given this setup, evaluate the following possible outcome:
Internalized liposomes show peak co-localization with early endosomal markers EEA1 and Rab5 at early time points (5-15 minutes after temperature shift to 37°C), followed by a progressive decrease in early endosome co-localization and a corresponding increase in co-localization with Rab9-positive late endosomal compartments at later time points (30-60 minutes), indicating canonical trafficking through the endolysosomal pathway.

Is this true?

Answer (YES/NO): NO